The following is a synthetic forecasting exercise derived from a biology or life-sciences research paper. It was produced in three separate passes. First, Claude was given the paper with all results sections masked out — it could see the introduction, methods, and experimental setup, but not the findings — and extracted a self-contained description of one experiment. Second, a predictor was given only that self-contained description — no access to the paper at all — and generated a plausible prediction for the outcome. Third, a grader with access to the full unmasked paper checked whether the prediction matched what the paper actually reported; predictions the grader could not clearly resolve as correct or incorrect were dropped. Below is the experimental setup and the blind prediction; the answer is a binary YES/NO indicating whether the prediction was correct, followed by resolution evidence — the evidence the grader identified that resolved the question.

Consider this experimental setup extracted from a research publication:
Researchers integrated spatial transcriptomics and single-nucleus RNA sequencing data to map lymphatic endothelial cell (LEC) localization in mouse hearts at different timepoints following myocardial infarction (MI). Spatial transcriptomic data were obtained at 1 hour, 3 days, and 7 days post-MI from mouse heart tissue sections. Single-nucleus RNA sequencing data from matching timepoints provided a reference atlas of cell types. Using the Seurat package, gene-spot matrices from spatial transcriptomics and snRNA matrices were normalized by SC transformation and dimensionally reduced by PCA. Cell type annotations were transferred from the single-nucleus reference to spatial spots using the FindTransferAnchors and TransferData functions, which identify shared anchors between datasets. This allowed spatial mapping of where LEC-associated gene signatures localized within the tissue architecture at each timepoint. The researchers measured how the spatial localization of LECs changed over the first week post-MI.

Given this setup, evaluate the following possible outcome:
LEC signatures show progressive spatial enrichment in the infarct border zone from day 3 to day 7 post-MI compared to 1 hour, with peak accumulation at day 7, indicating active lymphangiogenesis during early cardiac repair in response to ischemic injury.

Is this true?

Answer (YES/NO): NO